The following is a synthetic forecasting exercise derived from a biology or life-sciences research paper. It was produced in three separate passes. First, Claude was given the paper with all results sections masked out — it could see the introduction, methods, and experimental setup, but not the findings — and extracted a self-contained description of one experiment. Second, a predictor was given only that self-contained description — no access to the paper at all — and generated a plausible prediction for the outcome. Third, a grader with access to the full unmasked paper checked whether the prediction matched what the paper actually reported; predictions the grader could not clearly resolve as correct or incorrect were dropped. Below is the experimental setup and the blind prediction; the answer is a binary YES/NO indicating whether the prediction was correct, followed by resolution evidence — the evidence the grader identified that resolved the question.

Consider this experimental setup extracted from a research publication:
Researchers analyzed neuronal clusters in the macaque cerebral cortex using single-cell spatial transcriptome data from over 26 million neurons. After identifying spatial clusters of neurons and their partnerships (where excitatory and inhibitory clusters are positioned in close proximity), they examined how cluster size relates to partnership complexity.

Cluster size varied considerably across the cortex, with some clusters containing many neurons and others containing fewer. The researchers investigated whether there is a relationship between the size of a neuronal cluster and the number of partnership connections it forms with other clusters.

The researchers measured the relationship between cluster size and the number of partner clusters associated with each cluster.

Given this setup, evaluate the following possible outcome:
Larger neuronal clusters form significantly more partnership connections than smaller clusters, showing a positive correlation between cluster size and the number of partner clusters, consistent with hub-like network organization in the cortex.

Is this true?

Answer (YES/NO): YES